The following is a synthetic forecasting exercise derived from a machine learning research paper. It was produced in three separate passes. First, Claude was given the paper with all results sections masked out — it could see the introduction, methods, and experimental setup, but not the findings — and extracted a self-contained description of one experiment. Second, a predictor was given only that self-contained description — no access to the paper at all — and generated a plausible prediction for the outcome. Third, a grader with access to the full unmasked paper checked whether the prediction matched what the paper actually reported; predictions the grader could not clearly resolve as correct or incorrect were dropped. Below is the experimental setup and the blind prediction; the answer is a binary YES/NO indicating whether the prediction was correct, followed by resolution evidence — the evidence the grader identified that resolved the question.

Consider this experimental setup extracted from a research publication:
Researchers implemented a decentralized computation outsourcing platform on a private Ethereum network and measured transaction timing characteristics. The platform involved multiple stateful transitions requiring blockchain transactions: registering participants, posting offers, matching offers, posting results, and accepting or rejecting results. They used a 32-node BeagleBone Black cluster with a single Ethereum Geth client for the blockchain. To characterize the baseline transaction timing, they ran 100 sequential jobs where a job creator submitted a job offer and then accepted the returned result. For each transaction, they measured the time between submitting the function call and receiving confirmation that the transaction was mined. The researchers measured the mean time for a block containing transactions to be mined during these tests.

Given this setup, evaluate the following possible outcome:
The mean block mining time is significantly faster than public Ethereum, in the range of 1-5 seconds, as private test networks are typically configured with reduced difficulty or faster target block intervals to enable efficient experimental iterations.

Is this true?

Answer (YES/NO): NO